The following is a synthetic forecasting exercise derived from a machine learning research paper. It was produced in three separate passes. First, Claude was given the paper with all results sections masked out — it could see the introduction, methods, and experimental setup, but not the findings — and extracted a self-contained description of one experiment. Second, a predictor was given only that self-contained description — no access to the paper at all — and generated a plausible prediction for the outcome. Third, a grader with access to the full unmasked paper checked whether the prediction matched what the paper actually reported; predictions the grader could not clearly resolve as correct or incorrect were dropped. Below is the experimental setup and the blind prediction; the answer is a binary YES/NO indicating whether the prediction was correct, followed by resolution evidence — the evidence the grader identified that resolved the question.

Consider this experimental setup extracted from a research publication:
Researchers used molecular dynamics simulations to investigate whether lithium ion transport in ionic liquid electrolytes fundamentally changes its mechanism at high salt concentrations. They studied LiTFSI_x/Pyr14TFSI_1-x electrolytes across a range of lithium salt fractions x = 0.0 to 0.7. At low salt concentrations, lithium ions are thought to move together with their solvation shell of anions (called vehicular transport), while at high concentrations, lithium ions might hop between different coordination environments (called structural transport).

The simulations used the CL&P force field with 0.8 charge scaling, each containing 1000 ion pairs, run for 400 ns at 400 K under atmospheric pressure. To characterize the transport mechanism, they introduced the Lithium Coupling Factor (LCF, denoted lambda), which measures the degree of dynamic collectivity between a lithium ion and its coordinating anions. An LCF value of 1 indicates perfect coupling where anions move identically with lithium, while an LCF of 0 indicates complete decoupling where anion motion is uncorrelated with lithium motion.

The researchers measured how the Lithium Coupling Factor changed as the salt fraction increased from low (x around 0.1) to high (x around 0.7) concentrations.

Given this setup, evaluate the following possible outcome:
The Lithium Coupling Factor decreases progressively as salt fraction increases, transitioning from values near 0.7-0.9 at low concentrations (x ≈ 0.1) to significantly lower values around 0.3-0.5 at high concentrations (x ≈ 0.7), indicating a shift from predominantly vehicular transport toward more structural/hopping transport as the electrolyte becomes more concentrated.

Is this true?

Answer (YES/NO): NO